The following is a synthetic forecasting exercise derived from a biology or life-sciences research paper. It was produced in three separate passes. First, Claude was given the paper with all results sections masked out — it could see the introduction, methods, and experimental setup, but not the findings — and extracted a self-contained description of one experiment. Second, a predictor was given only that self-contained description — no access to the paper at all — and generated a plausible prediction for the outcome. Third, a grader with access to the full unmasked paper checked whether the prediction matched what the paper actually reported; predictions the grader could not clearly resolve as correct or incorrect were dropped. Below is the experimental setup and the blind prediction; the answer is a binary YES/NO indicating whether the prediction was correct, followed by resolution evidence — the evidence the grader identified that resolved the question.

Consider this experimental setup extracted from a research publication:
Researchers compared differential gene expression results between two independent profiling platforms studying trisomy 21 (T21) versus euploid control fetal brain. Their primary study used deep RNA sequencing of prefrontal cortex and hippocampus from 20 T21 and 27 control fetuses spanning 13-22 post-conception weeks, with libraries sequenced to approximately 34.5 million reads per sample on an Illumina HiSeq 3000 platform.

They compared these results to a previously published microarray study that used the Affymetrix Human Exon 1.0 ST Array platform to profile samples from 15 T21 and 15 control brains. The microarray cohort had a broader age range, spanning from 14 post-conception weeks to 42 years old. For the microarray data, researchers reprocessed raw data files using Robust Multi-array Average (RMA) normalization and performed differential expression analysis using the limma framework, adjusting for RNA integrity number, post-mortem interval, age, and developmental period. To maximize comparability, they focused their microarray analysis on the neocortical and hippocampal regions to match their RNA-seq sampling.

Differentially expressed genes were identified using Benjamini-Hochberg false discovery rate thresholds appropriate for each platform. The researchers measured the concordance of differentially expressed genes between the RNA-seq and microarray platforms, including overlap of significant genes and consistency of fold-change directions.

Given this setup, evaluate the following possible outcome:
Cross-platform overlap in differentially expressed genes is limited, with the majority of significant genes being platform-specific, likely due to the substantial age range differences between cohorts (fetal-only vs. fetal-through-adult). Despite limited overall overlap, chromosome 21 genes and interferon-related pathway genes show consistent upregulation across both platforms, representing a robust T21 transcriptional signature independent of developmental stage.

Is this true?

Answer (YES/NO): NO